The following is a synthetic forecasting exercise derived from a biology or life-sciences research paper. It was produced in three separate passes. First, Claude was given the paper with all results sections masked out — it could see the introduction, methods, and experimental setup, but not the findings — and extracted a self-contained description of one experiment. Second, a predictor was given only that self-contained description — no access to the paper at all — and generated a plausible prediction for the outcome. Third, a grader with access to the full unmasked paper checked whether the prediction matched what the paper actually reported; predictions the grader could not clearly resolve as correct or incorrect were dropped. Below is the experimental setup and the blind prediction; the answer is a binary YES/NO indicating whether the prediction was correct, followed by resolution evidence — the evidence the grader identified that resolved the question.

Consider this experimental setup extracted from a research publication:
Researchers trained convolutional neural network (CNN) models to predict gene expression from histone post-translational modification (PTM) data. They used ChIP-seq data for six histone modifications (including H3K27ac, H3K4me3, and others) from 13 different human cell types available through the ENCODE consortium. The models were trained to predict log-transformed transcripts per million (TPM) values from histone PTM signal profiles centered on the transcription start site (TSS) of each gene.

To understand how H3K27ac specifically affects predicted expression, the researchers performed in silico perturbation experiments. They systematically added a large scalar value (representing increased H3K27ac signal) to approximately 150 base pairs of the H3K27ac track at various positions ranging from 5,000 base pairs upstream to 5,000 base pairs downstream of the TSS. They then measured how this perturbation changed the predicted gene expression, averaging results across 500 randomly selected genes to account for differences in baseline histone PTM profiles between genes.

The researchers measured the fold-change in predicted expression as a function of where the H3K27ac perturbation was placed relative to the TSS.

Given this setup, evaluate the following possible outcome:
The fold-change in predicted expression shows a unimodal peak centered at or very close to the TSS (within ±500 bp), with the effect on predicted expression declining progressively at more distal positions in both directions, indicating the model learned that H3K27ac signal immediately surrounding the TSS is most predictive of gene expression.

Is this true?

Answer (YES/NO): NO